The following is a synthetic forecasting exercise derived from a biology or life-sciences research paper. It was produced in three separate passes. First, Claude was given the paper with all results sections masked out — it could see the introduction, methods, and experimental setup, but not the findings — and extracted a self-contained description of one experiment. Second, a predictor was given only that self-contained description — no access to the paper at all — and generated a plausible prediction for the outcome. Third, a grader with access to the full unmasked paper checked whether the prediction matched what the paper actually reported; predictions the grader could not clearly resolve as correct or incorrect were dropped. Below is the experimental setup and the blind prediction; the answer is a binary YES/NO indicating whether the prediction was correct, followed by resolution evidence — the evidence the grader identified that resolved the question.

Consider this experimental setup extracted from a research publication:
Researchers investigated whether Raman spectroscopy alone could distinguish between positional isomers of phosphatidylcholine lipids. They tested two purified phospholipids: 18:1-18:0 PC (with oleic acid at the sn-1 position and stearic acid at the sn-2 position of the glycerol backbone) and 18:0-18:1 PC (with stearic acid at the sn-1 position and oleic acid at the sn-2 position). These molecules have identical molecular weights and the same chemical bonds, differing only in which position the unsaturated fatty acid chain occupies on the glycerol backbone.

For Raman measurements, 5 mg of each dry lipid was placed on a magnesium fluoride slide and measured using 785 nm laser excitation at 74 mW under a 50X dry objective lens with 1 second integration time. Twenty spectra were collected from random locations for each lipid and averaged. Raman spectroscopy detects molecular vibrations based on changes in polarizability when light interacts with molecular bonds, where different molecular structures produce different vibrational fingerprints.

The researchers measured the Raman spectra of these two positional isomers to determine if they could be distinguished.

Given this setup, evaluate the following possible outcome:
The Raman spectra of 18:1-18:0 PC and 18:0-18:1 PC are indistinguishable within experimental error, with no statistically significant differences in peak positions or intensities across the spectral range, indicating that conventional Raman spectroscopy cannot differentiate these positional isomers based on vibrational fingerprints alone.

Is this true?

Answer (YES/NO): NO